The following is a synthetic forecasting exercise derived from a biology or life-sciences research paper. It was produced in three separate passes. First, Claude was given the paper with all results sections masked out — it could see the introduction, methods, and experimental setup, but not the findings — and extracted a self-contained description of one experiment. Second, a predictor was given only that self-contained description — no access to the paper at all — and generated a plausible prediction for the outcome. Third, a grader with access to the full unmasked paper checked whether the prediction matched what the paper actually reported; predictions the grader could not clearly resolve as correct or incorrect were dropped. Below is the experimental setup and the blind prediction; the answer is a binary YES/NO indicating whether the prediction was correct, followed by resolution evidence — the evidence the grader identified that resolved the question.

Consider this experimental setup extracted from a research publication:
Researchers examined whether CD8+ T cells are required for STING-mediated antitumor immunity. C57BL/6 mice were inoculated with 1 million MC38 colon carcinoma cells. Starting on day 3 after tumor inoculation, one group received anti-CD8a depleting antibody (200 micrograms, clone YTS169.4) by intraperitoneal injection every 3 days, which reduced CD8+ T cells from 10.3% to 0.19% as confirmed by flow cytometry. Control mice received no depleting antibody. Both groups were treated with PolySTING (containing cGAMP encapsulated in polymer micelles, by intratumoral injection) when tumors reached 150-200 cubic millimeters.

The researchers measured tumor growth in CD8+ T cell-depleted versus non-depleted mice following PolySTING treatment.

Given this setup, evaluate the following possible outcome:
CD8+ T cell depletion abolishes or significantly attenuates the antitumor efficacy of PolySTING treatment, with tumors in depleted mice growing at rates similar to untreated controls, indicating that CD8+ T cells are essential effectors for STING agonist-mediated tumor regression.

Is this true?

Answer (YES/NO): YES